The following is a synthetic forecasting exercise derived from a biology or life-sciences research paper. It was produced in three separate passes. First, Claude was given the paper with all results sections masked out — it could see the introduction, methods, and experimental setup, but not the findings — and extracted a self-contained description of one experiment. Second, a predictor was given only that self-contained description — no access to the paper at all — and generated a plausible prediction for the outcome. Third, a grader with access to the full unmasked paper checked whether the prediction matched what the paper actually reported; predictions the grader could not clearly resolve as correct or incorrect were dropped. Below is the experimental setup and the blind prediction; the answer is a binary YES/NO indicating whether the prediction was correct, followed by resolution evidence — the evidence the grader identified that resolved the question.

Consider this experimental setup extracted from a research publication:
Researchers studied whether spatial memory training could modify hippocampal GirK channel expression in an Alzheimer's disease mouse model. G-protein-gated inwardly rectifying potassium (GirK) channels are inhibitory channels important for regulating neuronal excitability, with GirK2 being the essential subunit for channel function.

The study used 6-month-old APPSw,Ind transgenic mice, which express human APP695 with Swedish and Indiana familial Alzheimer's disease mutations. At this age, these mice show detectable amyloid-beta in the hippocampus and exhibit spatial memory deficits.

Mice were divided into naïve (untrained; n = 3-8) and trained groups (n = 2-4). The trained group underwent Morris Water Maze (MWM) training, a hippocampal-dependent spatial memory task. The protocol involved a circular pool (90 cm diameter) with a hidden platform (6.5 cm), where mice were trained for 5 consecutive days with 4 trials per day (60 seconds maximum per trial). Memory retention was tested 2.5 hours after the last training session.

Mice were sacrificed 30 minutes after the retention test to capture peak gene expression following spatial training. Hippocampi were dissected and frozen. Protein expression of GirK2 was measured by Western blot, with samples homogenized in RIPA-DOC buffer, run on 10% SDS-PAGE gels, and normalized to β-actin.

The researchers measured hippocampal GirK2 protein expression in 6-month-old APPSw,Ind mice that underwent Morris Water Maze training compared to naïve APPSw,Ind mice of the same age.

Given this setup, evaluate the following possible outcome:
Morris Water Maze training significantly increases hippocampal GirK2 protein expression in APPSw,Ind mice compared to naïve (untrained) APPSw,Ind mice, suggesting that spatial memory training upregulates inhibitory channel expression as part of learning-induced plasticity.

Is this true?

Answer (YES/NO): NO